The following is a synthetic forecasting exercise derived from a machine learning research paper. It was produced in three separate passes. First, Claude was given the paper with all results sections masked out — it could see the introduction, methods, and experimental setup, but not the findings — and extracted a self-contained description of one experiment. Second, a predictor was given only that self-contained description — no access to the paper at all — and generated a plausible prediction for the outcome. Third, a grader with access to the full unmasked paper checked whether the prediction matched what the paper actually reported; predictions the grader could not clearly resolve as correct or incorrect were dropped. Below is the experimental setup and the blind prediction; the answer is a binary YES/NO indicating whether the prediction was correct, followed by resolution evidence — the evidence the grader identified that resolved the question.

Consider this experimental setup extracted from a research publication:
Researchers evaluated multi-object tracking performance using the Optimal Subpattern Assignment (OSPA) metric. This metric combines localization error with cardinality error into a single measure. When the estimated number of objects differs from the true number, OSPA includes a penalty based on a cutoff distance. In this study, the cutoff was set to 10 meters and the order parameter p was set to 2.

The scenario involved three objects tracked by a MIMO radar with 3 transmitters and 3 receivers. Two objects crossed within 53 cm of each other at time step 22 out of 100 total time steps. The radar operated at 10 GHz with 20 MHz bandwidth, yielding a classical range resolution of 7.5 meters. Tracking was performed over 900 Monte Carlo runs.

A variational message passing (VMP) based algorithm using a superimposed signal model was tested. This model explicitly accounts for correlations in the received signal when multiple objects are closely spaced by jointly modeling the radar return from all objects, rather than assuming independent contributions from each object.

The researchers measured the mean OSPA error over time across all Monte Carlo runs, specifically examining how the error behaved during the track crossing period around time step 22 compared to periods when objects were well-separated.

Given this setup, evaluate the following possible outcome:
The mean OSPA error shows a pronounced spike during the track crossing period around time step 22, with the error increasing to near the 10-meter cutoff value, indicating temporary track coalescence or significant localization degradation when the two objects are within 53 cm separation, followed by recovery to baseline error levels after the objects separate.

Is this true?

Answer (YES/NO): NO